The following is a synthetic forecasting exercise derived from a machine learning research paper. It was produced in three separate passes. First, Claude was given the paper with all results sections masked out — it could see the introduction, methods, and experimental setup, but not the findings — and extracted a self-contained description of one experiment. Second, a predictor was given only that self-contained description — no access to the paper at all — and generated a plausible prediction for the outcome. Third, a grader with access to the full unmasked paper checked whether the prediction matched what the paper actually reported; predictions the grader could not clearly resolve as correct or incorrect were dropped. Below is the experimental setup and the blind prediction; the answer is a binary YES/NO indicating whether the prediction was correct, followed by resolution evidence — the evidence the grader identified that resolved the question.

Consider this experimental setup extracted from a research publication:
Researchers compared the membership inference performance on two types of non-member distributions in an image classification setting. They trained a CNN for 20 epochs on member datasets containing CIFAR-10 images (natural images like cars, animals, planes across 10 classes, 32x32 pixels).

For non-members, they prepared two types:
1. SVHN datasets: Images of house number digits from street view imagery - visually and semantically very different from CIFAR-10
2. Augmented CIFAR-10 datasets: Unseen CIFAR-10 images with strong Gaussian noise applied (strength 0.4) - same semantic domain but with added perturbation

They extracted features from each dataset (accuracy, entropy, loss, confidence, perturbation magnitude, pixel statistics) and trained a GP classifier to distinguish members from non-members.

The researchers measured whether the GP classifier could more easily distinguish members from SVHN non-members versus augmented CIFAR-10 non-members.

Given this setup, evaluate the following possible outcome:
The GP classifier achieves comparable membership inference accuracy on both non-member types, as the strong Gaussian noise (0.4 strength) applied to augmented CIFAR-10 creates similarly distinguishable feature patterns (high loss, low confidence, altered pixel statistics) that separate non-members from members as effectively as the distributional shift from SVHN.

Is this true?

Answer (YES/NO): YES